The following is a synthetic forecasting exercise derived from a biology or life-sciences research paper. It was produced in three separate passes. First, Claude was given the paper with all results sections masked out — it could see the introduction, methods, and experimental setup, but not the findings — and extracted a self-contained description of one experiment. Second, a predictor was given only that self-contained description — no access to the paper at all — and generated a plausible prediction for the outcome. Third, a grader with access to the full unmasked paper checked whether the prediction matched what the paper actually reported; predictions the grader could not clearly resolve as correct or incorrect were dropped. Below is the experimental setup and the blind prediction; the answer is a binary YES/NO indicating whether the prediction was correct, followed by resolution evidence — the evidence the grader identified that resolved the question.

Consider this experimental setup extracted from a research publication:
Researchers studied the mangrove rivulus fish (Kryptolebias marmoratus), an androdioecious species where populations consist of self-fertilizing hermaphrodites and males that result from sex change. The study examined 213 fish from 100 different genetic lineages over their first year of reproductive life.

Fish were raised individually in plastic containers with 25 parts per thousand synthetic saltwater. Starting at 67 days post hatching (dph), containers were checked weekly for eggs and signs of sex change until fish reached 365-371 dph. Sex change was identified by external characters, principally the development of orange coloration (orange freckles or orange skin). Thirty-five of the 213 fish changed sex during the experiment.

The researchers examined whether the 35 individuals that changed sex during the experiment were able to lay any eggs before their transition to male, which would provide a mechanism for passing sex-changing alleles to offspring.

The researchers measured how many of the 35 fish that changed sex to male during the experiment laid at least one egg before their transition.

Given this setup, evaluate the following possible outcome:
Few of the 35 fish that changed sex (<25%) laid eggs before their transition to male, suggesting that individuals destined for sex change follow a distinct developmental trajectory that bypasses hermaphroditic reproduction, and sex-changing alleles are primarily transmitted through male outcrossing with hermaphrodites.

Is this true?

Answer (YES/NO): NO